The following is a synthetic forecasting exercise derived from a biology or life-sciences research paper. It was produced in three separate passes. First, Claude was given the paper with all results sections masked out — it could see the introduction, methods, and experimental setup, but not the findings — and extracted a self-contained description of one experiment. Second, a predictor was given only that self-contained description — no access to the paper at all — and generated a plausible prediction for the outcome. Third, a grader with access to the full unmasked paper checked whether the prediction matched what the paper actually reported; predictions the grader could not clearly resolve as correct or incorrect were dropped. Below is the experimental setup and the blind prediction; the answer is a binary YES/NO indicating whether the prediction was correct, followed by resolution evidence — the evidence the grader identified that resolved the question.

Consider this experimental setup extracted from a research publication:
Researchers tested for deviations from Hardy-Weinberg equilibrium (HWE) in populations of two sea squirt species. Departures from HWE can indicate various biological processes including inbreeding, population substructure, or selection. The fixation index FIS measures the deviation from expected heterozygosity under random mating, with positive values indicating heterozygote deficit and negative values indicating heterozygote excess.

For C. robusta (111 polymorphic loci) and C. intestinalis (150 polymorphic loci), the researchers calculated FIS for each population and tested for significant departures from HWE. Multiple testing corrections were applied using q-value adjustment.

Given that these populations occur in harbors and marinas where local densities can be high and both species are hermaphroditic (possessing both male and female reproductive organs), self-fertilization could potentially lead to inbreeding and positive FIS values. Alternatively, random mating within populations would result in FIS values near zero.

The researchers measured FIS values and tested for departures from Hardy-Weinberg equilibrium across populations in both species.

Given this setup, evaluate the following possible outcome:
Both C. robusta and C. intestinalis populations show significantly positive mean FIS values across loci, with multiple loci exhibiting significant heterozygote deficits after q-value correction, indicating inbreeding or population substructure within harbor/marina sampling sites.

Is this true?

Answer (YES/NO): NO